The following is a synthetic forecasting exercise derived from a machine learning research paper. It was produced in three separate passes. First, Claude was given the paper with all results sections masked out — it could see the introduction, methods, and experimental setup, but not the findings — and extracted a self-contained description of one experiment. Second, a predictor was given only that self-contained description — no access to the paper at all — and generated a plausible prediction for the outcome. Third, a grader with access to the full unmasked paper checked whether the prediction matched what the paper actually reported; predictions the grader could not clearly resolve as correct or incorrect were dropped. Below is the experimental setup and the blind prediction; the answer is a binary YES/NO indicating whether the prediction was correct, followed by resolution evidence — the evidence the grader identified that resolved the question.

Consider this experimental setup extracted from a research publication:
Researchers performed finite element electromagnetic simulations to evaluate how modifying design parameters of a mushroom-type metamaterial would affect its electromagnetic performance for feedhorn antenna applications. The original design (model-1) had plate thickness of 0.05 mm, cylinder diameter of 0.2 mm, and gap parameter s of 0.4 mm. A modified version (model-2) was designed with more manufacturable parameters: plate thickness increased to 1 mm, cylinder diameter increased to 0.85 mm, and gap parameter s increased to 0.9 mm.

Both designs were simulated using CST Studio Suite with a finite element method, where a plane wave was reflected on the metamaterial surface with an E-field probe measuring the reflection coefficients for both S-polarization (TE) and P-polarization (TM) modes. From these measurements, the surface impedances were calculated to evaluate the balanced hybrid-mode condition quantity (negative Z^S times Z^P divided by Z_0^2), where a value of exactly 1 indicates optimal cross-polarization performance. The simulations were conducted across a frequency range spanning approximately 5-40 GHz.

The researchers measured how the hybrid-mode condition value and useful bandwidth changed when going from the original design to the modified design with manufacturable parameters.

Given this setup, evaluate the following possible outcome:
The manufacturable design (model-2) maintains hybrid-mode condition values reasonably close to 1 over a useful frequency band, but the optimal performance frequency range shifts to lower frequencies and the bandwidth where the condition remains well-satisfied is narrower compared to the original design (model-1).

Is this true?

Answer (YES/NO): NO